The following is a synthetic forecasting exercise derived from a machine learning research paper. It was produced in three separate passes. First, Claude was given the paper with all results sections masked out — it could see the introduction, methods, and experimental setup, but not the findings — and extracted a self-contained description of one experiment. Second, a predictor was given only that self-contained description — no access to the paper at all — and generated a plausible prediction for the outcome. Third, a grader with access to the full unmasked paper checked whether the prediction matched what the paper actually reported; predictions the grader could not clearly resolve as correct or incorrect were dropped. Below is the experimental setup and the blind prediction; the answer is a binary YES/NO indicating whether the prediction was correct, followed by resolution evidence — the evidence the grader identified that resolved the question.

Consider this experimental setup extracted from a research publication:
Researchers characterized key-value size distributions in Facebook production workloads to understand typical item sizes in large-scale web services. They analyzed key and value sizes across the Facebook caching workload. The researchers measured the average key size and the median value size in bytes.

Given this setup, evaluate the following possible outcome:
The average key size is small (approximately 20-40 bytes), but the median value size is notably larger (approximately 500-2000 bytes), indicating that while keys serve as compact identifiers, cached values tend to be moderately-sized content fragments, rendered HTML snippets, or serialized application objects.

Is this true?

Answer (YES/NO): NO